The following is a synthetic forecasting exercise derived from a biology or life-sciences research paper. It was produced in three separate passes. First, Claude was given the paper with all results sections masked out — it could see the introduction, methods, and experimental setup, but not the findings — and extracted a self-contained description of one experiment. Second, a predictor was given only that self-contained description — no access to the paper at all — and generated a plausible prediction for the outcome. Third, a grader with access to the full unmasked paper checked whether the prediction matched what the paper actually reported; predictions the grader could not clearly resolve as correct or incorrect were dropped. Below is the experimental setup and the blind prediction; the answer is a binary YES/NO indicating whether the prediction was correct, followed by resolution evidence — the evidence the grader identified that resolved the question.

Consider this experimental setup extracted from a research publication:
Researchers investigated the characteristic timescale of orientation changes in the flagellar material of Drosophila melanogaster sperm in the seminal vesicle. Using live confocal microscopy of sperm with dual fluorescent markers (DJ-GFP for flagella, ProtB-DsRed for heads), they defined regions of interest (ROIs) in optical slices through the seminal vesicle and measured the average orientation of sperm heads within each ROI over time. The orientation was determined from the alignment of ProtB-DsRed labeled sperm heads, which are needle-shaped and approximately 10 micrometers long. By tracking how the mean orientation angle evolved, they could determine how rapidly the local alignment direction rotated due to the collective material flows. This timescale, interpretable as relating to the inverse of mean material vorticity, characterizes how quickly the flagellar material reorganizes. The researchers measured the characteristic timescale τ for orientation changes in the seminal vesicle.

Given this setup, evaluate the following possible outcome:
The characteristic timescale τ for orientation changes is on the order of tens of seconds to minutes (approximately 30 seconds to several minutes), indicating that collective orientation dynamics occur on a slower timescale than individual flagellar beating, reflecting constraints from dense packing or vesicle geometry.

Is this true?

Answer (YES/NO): YES